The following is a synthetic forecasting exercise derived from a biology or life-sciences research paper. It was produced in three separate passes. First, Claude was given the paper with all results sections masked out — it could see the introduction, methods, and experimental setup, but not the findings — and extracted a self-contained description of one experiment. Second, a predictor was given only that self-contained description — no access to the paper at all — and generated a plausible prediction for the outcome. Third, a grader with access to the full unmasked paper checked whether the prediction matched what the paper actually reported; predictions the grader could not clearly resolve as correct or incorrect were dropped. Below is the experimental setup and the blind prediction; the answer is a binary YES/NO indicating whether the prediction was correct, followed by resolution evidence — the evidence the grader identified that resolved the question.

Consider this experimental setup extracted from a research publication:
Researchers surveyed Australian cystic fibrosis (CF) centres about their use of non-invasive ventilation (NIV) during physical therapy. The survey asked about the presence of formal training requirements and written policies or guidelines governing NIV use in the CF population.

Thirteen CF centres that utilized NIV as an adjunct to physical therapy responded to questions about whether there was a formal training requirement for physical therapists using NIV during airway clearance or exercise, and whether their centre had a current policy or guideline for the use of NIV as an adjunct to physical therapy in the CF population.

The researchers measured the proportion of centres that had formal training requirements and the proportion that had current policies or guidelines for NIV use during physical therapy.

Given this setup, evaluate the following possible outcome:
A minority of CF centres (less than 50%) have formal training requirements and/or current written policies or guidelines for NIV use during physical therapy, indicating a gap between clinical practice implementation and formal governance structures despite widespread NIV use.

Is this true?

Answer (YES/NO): YES